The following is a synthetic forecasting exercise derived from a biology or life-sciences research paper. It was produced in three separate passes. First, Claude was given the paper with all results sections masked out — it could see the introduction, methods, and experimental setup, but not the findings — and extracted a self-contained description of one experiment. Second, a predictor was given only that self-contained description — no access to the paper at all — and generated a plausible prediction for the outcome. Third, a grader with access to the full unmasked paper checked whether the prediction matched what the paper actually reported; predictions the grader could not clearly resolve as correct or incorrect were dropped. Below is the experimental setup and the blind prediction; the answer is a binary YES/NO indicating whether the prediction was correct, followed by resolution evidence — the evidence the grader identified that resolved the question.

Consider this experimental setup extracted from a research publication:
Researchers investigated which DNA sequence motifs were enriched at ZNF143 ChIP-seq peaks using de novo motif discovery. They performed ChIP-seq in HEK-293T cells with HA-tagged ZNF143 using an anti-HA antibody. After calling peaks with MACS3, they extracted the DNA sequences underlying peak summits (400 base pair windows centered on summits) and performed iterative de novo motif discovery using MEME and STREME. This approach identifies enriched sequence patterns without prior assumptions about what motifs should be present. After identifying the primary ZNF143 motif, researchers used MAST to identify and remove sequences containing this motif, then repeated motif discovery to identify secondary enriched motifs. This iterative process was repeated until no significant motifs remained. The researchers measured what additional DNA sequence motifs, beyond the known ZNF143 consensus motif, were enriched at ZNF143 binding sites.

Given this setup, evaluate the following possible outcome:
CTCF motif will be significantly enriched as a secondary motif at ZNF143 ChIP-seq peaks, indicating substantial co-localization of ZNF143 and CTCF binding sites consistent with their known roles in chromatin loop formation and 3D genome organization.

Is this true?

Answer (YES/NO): NO